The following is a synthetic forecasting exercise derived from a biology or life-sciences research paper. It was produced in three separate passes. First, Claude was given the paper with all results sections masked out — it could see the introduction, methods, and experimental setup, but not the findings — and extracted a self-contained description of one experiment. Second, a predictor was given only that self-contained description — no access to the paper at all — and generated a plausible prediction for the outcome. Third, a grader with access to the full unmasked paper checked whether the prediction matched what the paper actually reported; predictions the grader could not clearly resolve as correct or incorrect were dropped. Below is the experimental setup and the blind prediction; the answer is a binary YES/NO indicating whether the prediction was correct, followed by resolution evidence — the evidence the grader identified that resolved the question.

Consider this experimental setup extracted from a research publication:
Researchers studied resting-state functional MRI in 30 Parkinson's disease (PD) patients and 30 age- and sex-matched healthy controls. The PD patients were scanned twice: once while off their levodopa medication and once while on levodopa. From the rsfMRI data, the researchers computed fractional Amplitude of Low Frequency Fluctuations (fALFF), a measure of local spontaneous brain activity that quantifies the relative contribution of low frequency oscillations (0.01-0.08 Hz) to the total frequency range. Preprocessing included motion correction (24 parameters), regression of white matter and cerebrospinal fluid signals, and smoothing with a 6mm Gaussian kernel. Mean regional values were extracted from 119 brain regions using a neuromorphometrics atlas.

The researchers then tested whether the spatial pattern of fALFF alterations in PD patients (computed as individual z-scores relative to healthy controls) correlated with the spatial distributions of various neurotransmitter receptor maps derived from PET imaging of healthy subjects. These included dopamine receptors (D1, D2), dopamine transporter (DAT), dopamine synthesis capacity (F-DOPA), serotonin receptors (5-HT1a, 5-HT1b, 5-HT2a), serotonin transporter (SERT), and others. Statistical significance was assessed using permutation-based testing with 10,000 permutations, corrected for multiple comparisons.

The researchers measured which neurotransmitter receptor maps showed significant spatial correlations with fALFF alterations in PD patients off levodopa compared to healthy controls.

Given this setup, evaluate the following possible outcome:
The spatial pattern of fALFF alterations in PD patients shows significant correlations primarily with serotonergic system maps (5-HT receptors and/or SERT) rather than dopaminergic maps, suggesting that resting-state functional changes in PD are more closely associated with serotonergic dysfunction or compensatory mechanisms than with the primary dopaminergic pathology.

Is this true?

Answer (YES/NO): NO